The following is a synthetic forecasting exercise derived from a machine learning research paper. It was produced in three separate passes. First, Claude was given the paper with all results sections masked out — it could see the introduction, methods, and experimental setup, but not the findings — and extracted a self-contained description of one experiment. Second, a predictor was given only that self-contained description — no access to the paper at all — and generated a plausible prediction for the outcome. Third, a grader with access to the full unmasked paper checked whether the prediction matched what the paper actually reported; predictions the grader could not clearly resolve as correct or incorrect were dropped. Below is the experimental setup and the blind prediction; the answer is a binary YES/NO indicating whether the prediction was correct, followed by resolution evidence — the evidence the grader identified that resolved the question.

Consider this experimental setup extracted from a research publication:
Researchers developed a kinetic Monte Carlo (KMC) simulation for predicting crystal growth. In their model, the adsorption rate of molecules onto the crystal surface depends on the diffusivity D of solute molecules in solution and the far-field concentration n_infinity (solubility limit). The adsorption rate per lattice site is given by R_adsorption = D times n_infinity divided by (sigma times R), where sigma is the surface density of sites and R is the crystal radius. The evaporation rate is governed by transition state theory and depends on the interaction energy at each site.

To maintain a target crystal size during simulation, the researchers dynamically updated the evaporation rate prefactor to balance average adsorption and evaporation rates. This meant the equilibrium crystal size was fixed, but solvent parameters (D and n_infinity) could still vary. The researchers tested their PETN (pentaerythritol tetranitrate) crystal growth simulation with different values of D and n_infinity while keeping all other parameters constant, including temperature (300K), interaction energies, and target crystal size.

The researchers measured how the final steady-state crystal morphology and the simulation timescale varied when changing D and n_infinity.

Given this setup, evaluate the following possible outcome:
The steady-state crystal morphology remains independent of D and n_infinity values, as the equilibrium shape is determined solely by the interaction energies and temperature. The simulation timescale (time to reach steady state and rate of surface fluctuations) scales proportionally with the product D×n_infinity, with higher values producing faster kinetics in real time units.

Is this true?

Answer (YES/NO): YES